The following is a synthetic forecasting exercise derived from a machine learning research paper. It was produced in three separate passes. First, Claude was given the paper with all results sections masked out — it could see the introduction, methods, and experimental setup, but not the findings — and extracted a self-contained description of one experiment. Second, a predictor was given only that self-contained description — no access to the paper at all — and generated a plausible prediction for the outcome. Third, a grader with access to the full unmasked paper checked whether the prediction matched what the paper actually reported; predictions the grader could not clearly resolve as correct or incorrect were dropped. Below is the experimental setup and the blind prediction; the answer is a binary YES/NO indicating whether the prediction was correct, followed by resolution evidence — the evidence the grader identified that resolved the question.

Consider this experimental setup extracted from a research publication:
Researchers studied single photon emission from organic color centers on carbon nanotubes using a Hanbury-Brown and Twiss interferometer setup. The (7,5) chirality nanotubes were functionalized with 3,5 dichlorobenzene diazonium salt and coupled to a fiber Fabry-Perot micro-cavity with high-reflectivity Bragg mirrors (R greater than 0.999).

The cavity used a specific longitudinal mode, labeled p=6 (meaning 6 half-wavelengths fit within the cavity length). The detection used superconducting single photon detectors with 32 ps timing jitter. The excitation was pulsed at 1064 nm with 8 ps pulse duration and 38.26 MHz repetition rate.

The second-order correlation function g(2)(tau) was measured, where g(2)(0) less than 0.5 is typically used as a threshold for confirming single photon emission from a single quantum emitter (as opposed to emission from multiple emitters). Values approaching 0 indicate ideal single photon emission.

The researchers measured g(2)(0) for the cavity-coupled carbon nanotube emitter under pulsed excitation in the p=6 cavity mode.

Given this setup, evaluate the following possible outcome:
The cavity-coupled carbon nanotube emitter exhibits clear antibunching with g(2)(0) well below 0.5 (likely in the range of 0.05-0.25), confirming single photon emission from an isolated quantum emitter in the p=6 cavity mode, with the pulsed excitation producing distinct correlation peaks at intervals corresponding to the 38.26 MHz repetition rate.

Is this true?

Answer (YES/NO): YES